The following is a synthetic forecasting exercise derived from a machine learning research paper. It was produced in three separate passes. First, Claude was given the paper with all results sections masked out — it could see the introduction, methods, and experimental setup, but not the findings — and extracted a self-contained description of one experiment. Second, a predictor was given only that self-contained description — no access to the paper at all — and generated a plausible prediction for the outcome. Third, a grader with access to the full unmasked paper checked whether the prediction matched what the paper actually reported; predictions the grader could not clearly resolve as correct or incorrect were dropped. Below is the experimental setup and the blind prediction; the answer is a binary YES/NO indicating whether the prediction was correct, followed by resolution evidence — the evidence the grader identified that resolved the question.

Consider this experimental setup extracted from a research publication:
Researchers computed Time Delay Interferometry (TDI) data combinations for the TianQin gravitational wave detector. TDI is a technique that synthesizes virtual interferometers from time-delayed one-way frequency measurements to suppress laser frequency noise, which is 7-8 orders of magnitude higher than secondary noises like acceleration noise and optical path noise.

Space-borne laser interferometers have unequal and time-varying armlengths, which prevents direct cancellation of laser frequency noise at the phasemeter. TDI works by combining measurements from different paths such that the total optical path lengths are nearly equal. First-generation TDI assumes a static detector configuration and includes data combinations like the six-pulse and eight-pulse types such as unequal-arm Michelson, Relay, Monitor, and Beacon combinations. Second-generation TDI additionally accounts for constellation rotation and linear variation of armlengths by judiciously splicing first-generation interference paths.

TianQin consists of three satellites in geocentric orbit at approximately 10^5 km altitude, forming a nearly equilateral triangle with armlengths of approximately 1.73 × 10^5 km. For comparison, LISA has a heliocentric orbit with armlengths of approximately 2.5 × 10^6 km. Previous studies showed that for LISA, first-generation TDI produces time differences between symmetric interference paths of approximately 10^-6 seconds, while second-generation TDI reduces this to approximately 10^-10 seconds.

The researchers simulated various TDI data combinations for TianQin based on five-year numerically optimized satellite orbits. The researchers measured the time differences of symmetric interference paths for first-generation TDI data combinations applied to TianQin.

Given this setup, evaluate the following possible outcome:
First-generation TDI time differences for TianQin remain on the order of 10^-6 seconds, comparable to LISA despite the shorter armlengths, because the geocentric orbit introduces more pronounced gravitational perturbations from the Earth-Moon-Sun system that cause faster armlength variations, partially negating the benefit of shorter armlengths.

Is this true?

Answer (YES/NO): NO